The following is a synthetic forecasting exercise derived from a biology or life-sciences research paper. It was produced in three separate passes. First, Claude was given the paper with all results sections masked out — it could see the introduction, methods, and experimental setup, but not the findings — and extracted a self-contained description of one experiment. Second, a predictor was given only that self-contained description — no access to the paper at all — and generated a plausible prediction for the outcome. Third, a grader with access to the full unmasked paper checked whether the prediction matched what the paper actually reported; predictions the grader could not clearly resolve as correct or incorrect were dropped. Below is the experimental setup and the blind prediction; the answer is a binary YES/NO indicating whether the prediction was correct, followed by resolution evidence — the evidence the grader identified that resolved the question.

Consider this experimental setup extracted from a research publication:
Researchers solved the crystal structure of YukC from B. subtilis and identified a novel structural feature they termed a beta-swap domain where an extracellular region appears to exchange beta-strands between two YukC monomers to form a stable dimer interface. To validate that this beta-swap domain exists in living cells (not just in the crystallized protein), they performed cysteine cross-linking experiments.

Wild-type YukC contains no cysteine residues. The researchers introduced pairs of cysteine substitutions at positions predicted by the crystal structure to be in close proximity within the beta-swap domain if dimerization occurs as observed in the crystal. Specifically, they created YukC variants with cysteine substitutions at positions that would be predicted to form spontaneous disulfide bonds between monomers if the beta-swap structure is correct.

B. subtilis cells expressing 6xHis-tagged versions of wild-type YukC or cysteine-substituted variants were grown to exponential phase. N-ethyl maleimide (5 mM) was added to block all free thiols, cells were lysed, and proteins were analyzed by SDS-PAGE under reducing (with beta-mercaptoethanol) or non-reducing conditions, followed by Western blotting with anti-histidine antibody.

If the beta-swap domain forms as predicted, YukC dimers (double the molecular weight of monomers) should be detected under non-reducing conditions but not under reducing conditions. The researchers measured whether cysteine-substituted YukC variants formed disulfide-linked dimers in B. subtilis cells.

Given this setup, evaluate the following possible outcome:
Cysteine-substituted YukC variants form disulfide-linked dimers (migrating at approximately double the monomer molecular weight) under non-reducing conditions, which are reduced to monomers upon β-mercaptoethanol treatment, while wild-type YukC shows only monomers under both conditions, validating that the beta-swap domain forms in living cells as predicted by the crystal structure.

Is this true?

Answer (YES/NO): YES